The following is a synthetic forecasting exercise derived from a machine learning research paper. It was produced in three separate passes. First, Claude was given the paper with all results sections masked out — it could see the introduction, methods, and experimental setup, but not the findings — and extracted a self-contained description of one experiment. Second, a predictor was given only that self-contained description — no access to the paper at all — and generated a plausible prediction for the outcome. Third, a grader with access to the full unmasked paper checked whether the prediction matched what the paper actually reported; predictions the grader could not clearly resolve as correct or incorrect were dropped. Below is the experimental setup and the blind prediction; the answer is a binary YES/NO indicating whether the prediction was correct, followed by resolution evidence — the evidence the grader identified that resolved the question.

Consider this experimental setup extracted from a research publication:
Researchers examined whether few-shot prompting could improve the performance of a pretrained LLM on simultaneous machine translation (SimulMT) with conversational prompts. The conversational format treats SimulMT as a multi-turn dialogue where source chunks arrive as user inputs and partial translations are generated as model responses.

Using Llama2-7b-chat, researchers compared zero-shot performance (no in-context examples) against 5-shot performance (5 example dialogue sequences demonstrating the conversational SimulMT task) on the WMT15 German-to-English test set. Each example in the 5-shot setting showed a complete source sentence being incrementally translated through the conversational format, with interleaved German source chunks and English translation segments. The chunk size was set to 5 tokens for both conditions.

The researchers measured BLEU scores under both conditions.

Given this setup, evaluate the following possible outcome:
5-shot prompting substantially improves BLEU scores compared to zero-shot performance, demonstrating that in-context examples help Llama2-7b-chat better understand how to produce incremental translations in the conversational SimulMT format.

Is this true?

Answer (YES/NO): NO